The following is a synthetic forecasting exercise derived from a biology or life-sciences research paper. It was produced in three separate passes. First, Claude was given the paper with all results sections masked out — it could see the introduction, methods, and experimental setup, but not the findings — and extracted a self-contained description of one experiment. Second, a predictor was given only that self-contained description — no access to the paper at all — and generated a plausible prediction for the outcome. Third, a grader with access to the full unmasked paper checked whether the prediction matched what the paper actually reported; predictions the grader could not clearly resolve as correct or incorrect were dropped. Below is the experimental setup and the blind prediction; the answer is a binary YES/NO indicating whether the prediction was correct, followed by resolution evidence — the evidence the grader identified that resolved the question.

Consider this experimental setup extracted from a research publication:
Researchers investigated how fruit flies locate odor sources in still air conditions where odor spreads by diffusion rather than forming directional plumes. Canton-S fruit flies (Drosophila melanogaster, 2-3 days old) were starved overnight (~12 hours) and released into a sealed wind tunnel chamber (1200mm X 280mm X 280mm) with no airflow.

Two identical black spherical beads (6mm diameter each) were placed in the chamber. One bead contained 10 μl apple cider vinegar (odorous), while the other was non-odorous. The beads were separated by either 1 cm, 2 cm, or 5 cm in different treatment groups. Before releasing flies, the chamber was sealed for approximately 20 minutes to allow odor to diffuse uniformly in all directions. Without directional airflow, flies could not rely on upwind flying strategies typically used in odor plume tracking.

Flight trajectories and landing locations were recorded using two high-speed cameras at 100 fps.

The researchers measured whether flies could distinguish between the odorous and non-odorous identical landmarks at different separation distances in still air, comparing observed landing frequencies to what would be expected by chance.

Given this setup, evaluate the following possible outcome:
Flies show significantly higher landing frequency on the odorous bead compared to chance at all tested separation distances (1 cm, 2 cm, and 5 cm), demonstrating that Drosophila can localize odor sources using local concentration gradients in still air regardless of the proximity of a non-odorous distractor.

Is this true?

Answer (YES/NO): NO